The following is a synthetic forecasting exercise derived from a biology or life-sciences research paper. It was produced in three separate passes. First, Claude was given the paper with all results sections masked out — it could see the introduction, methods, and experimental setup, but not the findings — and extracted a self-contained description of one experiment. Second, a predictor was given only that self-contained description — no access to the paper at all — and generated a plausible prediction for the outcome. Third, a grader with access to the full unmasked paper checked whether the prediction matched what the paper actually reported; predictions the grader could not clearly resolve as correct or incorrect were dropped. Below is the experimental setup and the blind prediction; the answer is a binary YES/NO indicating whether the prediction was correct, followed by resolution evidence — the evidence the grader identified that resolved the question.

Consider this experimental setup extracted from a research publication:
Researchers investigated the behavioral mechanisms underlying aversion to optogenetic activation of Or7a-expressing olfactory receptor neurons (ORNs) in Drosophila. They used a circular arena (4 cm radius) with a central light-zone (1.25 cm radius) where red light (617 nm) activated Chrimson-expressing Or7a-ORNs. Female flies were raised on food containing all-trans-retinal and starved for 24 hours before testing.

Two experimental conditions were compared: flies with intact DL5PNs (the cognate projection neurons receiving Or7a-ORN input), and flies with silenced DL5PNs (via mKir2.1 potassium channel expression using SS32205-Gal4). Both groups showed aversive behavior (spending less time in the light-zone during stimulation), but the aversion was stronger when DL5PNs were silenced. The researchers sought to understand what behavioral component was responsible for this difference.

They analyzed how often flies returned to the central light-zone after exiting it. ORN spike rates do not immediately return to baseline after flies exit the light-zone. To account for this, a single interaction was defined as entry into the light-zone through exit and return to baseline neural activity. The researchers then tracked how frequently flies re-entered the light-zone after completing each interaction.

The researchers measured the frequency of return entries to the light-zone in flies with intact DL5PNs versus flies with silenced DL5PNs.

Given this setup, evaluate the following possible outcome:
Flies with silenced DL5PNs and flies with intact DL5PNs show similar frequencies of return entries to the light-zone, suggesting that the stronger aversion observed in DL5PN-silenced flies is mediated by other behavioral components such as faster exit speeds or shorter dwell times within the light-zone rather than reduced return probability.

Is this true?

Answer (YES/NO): NO